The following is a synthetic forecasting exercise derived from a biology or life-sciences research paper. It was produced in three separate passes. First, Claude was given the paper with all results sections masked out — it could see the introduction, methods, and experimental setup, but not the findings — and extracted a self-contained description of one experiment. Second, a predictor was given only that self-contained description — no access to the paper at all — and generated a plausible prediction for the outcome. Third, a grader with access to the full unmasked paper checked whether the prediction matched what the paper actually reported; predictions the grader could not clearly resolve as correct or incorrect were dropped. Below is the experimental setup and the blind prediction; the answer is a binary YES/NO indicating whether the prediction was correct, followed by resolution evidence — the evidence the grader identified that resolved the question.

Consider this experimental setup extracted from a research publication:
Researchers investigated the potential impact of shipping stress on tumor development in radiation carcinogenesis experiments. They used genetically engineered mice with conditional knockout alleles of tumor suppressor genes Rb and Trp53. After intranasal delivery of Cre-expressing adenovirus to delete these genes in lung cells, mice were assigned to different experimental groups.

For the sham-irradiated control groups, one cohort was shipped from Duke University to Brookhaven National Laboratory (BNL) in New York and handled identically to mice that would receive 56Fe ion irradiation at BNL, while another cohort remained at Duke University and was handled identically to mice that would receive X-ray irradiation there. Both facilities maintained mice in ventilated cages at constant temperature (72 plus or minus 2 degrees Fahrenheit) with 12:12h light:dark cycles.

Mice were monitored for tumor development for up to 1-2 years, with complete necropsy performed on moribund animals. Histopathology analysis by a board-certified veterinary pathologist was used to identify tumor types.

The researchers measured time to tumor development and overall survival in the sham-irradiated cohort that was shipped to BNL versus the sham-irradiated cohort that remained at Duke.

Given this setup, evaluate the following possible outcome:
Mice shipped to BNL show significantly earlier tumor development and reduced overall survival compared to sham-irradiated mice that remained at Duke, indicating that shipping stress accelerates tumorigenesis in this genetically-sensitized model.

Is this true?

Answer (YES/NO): NO